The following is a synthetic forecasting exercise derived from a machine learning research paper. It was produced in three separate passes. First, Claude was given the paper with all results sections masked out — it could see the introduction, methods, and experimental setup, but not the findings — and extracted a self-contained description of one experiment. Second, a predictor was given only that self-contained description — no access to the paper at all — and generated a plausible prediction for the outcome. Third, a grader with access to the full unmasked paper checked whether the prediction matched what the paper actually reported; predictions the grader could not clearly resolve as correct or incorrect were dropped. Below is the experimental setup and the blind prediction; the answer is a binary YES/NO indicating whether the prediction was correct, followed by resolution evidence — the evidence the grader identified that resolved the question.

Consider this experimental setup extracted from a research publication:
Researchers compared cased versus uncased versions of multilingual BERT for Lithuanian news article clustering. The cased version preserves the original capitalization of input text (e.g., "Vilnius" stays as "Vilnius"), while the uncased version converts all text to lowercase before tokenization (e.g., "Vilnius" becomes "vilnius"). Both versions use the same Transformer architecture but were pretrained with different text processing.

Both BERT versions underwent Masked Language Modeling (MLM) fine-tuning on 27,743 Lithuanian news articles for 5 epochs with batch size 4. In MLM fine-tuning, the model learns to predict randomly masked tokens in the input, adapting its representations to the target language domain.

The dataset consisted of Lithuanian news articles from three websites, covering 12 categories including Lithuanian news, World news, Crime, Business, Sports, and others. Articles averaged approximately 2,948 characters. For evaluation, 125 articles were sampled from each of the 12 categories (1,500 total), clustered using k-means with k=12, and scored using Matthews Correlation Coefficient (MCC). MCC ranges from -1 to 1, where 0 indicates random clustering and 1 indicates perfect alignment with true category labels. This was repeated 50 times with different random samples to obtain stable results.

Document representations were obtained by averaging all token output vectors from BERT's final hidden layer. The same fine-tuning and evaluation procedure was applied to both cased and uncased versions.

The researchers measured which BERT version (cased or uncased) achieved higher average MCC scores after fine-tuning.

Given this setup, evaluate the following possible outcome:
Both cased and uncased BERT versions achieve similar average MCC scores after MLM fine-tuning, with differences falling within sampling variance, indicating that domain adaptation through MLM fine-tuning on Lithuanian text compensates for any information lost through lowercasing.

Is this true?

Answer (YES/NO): NO